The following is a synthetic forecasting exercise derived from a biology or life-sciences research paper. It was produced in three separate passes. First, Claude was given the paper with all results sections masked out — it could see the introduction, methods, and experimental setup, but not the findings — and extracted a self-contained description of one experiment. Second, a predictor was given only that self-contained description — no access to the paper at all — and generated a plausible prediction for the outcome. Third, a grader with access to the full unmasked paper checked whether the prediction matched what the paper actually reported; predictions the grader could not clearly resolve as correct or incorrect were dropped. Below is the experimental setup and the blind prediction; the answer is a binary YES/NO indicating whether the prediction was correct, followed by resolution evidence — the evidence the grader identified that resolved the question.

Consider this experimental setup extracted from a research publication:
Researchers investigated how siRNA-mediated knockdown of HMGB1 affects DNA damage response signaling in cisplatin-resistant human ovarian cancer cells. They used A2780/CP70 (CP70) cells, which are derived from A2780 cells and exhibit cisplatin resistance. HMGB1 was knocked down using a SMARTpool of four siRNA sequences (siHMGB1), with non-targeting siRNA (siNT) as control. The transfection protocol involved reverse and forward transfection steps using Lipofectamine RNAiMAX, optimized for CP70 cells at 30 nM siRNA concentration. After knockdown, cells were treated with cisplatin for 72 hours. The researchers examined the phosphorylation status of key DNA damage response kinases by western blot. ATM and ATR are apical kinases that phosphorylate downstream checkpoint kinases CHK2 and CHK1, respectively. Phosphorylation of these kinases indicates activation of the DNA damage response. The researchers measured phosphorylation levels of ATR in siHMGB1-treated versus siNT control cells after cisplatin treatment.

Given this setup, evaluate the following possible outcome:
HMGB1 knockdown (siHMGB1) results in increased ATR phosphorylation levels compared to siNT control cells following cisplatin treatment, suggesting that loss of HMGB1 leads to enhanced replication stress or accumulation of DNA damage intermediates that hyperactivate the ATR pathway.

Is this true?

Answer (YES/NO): YES